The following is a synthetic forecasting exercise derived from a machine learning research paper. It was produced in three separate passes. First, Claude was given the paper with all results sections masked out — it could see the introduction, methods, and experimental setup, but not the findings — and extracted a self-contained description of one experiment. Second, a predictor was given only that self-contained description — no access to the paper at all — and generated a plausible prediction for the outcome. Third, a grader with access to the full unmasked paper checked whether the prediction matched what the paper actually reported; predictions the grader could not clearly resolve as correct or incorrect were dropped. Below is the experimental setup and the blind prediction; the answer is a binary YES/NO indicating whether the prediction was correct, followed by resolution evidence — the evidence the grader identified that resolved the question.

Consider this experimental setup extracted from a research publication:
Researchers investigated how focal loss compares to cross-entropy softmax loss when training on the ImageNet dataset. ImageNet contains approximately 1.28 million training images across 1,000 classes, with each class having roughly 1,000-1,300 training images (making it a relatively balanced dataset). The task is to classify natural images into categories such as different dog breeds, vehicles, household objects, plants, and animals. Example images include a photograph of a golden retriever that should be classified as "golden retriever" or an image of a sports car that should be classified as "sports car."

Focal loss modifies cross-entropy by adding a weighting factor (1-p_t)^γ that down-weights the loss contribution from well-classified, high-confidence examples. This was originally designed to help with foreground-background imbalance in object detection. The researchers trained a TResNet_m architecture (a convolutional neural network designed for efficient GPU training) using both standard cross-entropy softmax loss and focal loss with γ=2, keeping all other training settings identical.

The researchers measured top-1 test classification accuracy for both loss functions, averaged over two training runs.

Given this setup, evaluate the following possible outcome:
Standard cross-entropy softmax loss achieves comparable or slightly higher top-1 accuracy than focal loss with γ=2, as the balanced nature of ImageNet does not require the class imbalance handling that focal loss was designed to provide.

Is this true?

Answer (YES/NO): NO